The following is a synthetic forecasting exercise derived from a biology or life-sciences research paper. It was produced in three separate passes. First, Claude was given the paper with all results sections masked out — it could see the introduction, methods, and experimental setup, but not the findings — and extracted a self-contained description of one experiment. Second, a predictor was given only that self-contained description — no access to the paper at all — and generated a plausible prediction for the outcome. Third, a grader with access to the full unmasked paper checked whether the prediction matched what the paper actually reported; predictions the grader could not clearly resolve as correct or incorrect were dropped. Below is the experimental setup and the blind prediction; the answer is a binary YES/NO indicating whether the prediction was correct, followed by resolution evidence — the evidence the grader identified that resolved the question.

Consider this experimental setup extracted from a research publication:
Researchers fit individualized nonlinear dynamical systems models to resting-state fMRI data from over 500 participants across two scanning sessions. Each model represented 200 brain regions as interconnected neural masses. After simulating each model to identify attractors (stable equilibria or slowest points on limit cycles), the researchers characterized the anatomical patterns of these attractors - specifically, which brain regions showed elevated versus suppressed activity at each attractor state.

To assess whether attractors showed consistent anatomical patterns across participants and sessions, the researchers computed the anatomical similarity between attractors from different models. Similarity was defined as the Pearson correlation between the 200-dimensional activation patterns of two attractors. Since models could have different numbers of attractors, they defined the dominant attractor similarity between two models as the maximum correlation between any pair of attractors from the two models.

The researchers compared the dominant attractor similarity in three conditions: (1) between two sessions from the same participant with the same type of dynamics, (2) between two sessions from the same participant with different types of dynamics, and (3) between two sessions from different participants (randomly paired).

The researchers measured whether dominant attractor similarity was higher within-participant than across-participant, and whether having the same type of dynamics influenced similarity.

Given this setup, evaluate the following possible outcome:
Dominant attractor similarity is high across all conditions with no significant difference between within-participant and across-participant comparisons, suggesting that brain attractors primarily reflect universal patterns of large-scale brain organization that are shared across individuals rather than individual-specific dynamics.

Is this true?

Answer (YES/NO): NO